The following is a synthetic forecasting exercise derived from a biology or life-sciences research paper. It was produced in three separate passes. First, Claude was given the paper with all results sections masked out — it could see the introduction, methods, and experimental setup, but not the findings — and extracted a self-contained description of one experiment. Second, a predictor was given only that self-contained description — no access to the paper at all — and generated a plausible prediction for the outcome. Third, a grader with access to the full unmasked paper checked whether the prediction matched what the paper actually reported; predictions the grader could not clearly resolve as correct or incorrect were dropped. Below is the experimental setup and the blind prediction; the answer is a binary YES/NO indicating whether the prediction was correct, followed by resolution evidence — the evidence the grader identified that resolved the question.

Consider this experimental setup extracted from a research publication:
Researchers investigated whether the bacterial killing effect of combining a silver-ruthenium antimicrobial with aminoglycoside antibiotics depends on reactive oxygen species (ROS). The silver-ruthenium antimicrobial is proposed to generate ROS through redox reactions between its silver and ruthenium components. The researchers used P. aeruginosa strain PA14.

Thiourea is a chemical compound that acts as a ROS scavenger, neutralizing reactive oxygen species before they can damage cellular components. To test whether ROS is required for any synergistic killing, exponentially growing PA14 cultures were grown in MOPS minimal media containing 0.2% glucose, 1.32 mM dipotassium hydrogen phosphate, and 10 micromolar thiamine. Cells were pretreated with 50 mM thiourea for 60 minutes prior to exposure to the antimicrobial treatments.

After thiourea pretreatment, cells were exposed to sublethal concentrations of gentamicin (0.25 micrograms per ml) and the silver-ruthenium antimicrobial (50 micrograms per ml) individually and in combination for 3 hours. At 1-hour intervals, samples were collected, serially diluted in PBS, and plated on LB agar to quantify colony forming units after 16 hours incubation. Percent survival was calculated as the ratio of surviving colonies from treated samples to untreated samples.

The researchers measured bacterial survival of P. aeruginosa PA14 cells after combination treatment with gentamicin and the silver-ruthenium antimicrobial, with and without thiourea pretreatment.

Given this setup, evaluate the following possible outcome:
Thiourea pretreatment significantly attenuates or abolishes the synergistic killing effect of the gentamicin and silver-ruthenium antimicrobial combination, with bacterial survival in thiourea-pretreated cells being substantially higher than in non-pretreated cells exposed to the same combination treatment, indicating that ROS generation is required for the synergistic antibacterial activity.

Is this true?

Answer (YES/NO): YES